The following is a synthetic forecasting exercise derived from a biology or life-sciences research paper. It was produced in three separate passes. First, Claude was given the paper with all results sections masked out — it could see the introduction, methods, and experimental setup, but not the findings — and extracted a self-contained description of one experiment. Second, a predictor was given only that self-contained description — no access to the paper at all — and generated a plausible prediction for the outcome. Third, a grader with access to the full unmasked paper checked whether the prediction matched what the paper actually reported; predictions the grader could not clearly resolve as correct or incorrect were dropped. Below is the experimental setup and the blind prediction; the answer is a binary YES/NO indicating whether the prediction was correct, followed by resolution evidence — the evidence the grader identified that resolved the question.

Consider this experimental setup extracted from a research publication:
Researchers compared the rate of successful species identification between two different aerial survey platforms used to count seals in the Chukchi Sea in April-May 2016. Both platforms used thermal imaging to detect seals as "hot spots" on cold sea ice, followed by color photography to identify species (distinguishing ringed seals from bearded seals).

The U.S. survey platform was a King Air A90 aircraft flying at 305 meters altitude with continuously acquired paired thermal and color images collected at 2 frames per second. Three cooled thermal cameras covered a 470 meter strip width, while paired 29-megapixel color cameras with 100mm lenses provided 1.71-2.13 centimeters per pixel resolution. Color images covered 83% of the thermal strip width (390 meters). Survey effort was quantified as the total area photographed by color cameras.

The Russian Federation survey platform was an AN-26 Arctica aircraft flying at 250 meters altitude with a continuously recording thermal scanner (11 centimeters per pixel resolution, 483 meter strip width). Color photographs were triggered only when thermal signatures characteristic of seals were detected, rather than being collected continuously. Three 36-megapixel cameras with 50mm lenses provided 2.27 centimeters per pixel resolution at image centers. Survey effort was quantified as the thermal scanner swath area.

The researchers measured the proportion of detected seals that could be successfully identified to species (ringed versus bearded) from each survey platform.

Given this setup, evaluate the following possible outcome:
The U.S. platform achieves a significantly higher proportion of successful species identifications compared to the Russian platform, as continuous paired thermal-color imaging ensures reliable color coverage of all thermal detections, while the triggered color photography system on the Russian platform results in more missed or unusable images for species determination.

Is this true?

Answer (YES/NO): YES